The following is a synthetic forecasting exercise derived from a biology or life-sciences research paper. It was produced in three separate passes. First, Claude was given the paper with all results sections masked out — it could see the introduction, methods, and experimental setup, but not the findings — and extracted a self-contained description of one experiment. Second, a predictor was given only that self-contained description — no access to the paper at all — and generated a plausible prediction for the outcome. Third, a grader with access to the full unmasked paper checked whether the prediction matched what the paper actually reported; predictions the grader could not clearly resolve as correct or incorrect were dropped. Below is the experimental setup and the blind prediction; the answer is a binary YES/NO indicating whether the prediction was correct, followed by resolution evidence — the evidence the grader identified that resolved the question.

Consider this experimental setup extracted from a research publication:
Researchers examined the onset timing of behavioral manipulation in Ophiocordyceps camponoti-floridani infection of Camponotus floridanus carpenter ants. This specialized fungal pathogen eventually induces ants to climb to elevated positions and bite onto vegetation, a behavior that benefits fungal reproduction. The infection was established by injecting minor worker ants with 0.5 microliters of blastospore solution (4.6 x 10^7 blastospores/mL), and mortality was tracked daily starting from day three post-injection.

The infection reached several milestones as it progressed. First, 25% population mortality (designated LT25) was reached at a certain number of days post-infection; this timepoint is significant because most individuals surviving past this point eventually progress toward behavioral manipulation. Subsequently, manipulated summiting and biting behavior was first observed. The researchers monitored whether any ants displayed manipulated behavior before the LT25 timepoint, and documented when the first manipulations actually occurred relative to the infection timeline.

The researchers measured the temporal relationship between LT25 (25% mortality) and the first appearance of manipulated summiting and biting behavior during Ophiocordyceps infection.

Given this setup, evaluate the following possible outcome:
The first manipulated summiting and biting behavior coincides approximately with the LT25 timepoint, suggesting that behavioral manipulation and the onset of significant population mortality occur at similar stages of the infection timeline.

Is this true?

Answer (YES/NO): NO